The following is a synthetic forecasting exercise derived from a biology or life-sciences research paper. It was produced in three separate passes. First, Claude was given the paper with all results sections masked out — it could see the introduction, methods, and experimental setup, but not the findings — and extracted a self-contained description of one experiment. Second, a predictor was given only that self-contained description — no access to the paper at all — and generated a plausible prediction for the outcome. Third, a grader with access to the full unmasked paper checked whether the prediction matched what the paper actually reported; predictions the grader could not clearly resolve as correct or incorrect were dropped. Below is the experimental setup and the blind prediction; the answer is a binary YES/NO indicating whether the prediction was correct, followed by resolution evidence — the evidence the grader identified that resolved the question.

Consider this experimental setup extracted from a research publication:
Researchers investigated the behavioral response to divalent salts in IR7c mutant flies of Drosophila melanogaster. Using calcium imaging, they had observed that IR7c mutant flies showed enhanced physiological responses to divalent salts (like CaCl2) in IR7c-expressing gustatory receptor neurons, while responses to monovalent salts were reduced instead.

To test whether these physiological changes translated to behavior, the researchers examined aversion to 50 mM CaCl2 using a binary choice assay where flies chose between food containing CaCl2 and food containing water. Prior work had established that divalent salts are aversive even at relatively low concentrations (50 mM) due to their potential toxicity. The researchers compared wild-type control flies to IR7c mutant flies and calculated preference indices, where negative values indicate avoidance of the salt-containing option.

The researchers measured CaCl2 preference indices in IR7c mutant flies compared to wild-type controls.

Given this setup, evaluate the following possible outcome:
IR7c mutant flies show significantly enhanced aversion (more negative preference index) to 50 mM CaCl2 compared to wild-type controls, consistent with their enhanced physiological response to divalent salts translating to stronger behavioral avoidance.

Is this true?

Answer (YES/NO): YES